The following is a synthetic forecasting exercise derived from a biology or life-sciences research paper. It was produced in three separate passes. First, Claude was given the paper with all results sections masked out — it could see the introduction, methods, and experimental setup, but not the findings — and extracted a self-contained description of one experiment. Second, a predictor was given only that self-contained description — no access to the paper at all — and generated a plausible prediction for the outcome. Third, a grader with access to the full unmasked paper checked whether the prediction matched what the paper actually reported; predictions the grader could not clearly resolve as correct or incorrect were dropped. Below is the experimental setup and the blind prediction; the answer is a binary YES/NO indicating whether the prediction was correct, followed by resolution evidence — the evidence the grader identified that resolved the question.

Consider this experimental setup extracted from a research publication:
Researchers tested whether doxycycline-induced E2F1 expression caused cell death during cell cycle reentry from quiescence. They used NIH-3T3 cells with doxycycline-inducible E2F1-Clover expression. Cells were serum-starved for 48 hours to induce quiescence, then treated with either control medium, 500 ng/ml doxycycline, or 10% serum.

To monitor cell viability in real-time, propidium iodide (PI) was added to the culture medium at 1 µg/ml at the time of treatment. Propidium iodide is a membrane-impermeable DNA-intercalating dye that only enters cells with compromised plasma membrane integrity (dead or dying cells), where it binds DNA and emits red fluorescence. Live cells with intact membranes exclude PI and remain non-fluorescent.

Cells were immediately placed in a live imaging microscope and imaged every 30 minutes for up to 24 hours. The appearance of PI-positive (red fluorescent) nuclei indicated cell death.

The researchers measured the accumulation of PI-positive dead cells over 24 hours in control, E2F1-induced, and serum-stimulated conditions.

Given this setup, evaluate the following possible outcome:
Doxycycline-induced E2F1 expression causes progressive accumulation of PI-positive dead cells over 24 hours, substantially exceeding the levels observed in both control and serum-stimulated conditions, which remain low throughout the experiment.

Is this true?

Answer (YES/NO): NO